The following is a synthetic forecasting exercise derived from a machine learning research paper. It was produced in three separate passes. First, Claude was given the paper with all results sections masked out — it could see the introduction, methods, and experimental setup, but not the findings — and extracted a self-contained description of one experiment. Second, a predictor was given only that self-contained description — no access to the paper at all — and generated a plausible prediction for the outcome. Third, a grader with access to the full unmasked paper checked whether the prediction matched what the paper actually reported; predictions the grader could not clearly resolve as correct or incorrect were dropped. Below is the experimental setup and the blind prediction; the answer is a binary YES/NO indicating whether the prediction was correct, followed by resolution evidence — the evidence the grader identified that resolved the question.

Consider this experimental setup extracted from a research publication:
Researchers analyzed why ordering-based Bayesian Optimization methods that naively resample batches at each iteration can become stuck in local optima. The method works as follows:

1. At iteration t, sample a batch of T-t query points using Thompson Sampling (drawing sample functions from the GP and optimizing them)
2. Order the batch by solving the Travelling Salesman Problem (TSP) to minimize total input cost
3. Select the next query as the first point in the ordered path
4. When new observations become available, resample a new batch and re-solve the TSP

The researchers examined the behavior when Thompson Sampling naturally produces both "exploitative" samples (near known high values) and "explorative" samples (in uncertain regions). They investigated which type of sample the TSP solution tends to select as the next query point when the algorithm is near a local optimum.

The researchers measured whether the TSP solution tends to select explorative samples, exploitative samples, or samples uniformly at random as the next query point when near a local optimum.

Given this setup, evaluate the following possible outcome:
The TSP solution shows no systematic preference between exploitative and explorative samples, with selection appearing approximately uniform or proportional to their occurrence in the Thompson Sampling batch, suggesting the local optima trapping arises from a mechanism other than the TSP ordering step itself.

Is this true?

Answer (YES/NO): NO